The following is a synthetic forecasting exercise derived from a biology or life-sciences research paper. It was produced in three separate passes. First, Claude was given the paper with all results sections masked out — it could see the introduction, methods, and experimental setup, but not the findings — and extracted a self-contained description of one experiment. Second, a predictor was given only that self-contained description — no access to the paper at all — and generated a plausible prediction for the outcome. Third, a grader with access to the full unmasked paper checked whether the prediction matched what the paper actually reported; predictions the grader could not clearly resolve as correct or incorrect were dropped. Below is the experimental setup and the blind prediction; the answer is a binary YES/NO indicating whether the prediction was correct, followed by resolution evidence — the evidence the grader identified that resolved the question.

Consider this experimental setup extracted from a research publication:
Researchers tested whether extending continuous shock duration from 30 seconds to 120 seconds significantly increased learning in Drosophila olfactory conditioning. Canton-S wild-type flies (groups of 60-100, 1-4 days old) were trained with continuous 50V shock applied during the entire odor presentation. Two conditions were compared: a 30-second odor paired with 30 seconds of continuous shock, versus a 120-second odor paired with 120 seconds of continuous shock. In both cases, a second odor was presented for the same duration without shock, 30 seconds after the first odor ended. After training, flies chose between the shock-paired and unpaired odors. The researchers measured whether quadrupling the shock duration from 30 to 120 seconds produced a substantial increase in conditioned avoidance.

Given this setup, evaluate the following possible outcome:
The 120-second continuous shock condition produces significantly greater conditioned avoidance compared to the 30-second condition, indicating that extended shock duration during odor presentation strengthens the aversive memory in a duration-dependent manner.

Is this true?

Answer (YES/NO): NO